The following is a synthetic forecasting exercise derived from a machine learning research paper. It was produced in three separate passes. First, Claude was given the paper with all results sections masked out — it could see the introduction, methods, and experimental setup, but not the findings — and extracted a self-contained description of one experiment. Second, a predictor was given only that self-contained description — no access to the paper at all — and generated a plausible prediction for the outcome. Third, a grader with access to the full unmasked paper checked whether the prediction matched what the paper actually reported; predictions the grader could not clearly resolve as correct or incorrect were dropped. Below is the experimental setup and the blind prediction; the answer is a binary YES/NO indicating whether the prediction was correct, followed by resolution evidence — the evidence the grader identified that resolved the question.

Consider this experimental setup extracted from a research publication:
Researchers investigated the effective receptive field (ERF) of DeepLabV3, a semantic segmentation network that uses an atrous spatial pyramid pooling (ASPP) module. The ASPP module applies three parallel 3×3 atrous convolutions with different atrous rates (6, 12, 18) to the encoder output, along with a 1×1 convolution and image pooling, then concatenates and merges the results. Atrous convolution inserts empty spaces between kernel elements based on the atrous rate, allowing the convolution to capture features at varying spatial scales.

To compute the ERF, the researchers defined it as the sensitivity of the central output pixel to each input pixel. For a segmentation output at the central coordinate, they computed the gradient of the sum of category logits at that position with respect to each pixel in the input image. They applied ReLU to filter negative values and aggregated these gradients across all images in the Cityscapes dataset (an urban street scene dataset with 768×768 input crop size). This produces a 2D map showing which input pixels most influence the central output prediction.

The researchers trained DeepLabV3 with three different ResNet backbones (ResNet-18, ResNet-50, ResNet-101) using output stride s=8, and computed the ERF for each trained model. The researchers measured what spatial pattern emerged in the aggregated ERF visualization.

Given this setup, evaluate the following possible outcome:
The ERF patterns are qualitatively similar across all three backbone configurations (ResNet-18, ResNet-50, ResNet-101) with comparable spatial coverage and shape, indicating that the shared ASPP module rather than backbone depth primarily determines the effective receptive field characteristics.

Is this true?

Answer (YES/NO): YES